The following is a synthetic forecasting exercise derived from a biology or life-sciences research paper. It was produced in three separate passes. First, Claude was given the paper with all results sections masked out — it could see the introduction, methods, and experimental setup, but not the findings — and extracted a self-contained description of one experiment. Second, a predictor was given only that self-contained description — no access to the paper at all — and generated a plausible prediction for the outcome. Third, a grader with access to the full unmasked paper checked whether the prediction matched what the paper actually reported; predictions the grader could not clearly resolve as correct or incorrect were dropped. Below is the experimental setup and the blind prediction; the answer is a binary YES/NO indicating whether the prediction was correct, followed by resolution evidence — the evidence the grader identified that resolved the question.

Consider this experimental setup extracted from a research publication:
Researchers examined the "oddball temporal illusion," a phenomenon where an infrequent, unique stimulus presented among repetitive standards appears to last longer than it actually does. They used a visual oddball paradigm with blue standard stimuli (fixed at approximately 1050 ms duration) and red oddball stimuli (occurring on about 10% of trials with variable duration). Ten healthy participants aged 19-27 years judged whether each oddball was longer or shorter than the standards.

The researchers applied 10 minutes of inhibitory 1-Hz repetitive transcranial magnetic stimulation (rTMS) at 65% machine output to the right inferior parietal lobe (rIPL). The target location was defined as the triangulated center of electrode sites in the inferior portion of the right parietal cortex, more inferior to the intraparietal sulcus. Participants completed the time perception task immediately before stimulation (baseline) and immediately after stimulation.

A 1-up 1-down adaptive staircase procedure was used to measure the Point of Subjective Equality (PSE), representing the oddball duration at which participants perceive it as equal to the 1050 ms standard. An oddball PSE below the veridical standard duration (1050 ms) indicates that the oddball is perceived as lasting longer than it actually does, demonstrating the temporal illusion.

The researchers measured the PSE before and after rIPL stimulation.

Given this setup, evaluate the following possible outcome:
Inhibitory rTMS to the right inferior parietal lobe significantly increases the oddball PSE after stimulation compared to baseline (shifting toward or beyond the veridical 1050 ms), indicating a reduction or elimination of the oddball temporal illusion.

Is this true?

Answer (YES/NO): YES